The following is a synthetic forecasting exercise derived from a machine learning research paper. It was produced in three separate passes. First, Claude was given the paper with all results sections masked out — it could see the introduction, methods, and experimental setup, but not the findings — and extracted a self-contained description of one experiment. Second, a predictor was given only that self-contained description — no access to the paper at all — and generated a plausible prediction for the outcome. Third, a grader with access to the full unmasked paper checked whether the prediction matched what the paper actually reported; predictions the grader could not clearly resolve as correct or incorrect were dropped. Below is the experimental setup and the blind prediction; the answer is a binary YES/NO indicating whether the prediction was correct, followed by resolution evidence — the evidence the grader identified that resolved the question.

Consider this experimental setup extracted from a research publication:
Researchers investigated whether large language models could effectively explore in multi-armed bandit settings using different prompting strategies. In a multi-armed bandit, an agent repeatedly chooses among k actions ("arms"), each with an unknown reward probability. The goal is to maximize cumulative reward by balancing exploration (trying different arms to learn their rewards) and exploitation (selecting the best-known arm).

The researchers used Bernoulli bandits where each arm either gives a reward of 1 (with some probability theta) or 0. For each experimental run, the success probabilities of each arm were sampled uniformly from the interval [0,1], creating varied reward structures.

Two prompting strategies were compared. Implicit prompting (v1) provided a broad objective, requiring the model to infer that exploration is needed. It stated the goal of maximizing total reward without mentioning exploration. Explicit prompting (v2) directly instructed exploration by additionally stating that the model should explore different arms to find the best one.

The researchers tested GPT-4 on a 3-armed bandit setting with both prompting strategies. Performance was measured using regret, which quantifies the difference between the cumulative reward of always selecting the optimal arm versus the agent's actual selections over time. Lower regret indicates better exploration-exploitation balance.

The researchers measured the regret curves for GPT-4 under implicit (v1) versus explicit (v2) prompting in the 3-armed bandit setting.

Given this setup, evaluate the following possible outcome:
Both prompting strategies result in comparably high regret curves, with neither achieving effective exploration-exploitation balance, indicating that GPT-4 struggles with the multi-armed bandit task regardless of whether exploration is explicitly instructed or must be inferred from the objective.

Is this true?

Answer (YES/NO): NO